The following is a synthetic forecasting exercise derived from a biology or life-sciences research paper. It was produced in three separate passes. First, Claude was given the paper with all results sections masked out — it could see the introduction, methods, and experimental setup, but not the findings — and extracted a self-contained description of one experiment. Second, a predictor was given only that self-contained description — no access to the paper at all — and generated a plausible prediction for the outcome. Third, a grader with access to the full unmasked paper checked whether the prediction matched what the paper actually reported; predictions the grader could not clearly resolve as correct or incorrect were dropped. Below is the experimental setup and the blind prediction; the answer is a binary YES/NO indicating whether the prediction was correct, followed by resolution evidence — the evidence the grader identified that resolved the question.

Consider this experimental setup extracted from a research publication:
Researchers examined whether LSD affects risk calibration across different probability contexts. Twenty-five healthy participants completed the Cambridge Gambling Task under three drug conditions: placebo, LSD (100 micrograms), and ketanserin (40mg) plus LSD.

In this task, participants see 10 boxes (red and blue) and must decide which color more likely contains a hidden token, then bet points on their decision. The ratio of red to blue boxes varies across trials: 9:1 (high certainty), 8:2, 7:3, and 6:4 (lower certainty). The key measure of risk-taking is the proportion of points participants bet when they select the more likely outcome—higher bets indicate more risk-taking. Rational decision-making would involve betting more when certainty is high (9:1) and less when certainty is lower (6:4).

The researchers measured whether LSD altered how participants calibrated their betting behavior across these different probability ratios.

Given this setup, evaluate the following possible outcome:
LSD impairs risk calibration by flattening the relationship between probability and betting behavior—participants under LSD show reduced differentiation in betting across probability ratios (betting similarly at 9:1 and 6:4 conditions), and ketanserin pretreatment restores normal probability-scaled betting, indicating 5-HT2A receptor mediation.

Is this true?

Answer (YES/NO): NO